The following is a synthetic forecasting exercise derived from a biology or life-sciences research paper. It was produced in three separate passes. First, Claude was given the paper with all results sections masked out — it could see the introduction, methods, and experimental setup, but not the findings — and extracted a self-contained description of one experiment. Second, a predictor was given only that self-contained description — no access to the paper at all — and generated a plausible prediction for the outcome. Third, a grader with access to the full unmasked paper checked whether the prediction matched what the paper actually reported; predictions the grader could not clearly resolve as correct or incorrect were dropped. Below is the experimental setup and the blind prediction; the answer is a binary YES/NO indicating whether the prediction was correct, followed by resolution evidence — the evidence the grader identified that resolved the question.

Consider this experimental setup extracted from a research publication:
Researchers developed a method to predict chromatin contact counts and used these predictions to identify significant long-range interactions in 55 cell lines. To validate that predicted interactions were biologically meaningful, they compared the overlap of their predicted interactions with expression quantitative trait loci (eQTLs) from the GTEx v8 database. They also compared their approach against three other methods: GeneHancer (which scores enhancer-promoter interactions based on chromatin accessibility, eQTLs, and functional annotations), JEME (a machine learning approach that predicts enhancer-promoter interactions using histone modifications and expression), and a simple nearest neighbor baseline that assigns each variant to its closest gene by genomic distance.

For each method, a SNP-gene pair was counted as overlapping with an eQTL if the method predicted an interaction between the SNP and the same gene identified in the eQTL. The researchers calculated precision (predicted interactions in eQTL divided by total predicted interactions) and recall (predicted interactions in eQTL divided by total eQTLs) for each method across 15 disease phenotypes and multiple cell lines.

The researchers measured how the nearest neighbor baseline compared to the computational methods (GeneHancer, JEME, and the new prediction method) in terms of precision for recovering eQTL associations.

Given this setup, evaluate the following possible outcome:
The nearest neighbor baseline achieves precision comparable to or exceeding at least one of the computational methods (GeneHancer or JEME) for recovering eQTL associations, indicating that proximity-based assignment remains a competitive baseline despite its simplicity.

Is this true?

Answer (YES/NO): NO